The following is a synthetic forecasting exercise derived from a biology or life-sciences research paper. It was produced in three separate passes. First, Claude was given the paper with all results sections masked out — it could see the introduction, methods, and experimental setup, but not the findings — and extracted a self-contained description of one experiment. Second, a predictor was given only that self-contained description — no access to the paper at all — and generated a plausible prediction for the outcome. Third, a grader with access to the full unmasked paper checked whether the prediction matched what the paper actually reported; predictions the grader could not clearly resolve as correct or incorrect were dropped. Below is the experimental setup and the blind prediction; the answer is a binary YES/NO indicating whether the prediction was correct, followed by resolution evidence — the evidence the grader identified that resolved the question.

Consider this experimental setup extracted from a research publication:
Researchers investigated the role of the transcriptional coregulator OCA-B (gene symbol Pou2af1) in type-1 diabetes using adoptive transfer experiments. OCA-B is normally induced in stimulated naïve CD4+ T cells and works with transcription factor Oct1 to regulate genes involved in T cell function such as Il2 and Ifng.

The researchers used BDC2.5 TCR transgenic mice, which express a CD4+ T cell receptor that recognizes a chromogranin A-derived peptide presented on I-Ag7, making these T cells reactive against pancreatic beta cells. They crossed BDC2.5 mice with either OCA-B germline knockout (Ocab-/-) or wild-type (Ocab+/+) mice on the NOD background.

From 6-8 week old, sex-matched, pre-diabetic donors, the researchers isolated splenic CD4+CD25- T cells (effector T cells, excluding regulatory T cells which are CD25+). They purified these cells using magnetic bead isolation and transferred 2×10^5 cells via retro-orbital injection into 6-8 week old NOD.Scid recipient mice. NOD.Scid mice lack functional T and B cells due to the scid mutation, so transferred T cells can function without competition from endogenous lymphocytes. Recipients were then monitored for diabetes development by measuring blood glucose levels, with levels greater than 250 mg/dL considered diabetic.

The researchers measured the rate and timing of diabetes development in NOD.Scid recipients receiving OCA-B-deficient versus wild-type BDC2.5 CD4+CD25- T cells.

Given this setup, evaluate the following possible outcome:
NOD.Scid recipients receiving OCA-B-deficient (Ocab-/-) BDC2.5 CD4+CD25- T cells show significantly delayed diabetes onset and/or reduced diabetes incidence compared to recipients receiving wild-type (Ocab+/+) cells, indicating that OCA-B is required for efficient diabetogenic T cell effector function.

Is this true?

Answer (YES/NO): NO